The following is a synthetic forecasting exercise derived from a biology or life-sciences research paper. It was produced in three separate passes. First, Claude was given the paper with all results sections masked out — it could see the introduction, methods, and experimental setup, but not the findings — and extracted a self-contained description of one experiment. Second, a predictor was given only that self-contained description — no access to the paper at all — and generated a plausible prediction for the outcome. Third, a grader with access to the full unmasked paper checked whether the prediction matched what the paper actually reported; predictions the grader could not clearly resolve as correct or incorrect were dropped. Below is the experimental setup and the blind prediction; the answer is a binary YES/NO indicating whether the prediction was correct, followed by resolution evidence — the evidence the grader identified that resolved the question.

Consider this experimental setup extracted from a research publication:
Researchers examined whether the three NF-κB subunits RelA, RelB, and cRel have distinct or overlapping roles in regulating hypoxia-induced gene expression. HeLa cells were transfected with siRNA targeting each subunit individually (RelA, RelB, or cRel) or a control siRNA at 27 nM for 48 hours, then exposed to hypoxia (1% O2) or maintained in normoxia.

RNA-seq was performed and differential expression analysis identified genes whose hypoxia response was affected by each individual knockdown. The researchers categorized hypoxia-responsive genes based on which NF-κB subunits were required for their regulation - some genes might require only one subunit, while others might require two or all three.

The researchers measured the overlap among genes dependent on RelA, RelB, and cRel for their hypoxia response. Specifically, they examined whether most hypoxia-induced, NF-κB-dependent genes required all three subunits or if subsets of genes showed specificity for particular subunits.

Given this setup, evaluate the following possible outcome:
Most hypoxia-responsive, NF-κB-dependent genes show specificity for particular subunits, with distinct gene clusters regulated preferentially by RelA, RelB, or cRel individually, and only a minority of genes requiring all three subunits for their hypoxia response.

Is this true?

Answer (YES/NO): YES